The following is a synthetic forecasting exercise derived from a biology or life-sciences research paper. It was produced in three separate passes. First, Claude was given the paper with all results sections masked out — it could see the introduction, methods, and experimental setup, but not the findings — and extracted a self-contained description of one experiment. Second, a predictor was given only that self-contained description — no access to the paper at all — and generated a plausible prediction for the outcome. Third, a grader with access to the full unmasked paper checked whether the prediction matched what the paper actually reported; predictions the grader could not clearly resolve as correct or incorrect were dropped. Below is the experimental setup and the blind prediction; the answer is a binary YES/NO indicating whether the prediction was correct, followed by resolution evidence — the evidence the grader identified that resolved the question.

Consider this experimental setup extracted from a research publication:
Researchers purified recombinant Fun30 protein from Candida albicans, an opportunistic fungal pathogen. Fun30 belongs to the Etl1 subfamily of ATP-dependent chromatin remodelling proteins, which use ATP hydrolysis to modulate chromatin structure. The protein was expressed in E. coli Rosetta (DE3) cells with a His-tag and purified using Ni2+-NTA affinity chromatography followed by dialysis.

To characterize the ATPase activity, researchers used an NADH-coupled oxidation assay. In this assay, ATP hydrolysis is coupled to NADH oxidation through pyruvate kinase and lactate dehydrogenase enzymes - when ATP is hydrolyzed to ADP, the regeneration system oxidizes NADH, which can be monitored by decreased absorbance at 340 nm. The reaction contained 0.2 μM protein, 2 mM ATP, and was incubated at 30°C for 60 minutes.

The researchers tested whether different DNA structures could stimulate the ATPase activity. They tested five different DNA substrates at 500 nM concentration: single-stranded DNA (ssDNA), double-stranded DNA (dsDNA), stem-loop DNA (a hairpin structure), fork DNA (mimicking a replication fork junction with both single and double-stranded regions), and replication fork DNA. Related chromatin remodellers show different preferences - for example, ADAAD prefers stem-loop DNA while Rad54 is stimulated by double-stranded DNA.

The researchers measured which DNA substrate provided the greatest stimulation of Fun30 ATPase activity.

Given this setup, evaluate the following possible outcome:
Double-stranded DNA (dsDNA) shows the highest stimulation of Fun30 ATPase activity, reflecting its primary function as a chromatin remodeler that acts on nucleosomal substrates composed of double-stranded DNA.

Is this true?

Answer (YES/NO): NO